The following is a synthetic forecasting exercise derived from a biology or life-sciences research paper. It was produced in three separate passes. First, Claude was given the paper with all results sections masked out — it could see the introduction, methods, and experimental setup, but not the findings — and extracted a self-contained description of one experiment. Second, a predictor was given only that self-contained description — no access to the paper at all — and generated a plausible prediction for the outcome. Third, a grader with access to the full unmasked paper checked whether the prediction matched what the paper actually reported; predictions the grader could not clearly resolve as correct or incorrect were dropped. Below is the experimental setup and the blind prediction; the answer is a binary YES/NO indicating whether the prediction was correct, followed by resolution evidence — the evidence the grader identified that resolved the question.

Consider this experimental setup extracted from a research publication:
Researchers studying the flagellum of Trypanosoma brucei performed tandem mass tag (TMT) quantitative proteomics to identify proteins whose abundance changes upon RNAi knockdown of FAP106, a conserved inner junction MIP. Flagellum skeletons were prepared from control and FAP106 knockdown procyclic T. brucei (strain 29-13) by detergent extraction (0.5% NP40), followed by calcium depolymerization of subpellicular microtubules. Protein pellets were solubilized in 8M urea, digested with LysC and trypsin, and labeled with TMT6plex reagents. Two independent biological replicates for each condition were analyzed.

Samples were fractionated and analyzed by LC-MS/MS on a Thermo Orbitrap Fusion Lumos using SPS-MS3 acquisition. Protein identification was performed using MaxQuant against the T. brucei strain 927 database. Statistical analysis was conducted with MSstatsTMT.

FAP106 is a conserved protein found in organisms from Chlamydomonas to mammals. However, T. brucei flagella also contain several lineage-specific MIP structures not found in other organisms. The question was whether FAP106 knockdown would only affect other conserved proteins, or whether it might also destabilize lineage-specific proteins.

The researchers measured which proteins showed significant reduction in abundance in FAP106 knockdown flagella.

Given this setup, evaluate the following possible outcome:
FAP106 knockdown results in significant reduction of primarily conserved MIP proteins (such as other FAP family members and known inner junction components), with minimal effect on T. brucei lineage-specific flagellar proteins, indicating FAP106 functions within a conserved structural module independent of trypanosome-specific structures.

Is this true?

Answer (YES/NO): NO